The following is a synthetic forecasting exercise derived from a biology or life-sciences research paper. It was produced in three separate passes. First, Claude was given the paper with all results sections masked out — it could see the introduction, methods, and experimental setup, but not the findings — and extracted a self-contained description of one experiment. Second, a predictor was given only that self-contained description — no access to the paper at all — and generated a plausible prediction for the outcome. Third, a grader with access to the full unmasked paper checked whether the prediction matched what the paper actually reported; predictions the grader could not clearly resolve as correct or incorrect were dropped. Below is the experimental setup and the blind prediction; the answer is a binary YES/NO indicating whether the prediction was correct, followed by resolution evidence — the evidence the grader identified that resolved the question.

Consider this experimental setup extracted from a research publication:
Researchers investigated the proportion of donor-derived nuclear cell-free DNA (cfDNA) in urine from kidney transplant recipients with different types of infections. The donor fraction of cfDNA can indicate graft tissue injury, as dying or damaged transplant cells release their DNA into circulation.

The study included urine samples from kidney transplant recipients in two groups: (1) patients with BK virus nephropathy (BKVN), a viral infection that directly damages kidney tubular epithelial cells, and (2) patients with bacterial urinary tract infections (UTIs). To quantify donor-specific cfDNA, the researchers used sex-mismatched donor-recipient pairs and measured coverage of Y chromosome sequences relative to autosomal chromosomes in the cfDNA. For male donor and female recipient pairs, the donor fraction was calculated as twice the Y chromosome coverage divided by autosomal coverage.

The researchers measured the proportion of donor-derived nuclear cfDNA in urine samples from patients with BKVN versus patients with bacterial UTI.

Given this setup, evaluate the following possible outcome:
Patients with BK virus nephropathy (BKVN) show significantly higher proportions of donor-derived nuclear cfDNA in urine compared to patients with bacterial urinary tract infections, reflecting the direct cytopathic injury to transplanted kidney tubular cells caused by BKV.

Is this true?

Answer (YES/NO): YES